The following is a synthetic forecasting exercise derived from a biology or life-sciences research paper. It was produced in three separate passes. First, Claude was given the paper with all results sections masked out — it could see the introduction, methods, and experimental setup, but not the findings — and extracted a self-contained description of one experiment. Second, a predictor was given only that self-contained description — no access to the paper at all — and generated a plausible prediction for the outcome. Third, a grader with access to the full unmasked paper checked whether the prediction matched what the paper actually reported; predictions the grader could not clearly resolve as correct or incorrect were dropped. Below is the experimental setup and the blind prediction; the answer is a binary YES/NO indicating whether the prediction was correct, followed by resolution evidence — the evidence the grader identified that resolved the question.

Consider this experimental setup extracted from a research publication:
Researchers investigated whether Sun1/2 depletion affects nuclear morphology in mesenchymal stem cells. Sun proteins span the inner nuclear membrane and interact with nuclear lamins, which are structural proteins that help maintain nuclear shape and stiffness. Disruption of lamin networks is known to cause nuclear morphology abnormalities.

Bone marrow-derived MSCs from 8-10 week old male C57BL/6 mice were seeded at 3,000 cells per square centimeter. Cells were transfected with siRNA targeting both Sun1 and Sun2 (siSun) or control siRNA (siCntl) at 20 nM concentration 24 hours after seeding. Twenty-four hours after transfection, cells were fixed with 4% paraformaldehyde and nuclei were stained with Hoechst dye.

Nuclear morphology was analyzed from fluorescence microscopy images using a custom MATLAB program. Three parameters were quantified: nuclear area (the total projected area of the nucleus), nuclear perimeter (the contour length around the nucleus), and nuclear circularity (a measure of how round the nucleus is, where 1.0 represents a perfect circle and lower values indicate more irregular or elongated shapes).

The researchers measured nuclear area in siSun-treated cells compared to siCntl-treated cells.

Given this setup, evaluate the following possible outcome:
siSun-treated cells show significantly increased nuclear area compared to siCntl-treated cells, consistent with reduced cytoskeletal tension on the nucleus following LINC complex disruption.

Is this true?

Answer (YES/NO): YES